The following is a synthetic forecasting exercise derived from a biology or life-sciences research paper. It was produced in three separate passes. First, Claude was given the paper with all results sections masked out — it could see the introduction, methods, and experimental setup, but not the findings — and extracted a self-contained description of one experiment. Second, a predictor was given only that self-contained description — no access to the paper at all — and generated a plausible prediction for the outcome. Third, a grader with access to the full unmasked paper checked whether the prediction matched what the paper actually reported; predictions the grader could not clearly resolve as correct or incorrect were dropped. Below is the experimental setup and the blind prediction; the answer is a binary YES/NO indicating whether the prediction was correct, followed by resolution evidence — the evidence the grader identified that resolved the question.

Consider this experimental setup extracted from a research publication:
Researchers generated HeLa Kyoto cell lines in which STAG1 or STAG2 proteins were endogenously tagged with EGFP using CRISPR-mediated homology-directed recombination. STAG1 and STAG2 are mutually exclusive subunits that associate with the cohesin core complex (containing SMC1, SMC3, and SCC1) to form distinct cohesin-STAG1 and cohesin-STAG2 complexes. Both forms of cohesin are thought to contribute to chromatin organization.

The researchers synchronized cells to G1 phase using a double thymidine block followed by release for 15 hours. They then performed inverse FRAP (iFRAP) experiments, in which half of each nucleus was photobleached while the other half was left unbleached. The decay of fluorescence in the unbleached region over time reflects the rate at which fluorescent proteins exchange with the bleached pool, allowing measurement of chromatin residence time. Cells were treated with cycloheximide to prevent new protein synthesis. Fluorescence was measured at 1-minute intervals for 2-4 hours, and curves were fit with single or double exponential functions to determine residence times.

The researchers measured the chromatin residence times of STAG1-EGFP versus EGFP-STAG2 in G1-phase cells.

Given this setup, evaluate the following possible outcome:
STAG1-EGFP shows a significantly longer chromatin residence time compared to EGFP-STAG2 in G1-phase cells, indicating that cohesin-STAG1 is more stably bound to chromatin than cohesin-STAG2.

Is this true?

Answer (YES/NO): YES